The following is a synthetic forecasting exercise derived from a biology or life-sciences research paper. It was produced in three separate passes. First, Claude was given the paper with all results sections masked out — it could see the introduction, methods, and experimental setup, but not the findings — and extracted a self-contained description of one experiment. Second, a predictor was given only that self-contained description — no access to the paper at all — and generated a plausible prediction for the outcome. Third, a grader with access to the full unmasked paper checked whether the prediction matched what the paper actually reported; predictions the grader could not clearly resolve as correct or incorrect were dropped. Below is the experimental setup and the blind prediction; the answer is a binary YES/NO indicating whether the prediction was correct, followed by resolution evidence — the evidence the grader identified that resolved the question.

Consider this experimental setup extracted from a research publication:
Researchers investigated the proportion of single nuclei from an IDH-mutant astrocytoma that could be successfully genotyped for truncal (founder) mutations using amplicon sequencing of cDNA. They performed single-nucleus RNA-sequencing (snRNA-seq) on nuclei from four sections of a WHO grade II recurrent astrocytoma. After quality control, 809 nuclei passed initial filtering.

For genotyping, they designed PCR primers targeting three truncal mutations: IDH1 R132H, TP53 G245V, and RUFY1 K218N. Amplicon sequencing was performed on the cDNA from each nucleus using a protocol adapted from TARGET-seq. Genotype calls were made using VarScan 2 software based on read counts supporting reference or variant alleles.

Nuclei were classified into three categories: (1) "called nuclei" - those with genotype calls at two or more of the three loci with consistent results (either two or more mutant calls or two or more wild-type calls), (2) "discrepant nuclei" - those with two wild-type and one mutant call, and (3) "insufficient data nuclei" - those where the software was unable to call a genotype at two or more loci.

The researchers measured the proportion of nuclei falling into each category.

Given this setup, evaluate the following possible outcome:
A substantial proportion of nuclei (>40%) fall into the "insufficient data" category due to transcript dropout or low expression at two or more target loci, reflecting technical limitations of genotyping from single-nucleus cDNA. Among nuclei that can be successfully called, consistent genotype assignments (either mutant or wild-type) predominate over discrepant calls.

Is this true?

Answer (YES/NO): NO